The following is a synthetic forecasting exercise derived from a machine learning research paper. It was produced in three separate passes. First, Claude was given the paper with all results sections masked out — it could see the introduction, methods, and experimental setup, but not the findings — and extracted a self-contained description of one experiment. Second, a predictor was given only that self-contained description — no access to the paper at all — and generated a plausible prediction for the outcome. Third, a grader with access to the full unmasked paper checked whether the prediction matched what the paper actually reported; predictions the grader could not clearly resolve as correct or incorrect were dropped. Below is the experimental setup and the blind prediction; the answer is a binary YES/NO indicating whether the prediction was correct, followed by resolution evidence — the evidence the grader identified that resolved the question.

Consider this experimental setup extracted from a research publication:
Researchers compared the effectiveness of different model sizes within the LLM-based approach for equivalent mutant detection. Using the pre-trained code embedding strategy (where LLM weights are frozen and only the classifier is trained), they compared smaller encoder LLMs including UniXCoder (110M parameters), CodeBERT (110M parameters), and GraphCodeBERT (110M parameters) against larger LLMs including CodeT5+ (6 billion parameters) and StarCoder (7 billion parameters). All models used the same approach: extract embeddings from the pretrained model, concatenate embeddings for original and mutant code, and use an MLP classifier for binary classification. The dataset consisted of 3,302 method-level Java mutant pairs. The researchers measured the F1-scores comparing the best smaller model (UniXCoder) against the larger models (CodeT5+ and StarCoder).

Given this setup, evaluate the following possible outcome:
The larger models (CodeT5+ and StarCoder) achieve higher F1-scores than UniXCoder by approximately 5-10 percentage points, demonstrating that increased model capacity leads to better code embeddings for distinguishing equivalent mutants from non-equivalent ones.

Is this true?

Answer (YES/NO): NO